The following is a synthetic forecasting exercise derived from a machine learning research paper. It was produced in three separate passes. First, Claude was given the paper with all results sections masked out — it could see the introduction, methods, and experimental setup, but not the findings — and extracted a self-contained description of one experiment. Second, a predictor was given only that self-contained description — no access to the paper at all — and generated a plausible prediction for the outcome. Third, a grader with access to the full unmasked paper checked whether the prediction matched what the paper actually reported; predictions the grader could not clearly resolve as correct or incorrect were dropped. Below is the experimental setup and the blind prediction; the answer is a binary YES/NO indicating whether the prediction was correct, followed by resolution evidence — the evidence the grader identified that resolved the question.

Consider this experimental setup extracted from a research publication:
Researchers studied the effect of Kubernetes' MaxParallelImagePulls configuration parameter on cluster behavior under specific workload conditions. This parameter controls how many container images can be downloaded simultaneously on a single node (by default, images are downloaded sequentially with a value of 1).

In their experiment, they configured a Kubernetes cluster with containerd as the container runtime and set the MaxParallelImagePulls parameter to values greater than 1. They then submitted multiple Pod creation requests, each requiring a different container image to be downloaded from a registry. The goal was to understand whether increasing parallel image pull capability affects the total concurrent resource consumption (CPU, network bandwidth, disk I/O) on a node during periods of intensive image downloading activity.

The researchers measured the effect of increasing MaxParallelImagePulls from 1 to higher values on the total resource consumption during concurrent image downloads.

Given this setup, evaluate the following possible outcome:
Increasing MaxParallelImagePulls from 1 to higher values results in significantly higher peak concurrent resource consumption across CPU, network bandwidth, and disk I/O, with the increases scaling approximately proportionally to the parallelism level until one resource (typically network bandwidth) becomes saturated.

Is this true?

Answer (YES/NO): NO